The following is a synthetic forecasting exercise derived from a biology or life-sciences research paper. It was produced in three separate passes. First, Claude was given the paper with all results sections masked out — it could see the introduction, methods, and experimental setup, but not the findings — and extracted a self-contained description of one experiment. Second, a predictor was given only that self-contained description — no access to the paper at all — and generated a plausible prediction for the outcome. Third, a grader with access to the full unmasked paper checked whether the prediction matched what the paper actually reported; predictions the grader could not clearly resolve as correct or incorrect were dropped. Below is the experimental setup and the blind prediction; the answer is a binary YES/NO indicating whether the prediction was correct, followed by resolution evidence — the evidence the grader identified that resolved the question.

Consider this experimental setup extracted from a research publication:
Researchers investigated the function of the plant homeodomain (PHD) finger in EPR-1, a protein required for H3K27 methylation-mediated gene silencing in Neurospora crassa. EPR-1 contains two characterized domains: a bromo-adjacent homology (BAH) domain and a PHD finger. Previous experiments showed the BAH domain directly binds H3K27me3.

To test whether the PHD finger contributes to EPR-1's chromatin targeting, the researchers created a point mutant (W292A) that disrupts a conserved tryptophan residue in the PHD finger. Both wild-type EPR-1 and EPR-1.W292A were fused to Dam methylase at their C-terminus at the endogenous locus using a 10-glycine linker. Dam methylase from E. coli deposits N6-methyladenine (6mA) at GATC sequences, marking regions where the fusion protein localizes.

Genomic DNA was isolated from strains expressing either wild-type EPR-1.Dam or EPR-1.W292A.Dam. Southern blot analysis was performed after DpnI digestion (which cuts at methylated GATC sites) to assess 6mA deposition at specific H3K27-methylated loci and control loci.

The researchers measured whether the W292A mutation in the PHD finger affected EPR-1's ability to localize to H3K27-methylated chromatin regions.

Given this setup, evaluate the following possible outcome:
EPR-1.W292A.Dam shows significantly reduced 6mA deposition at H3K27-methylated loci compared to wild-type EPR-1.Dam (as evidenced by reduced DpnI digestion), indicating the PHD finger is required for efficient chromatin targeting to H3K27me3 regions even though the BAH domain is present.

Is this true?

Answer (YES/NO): NO